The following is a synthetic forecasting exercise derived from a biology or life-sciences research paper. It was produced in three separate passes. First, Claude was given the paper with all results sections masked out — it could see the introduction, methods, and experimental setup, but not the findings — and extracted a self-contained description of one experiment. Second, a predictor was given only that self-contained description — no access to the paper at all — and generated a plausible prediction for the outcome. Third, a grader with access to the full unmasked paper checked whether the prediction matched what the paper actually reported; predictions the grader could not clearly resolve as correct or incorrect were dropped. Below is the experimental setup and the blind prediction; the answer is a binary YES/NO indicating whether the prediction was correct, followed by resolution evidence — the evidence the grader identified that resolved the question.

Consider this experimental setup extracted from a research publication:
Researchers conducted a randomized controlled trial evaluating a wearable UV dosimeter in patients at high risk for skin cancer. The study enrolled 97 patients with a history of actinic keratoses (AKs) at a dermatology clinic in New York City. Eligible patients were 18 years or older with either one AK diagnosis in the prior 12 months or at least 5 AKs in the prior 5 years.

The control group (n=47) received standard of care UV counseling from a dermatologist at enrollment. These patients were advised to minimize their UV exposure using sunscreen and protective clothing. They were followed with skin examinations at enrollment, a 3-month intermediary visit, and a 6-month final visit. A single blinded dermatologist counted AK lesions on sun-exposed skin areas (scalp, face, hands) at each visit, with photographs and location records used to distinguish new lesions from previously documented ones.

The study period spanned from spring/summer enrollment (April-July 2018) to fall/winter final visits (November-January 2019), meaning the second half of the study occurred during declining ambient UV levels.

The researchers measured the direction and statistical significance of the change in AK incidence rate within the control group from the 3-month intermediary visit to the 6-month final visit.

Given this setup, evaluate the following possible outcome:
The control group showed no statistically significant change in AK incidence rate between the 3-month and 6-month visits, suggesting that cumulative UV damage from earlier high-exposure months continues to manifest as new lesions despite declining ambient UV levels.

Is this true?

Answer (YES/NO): YES